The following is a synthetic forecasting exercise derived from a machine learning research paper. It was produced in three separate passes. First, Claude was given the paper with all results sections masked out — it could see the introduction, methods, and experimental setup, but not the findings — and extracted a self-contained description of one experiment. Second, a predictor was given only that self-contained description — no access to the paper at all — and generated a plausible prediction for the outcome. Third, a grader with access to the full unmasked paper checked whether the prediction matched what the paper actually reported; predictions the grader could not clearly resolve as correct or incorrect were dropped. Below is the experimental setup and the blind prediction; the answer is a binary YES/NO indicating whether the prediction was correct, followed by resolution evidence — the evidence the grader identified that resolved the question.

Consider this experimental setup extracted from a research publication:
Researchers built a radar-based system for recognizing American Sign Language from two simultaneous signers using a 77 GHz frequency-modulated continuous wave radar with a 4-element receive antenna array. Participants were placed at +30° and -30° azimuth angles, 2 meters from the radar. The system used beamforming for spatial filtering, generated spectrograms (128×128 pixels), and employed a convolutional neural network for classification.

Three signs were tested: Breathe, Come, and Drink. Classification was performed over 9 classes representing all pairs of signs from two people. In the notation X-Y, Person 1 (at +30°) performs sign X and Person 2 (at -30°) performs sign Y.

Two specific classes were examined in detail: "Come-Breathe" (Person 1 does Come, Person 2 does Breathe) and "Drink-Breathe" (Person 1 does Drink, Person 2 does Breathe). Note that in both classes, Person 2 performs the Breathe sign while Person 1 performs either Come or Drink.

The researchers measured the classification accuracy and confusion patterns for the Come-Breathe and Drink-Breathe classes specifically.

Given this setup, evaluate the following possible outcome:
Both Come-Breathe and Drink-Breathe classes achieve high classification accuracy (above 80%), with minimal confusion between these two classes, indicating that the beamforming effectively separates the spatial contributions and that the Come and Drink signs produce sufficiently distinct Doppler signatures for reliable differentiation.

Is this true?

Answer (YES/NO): NO